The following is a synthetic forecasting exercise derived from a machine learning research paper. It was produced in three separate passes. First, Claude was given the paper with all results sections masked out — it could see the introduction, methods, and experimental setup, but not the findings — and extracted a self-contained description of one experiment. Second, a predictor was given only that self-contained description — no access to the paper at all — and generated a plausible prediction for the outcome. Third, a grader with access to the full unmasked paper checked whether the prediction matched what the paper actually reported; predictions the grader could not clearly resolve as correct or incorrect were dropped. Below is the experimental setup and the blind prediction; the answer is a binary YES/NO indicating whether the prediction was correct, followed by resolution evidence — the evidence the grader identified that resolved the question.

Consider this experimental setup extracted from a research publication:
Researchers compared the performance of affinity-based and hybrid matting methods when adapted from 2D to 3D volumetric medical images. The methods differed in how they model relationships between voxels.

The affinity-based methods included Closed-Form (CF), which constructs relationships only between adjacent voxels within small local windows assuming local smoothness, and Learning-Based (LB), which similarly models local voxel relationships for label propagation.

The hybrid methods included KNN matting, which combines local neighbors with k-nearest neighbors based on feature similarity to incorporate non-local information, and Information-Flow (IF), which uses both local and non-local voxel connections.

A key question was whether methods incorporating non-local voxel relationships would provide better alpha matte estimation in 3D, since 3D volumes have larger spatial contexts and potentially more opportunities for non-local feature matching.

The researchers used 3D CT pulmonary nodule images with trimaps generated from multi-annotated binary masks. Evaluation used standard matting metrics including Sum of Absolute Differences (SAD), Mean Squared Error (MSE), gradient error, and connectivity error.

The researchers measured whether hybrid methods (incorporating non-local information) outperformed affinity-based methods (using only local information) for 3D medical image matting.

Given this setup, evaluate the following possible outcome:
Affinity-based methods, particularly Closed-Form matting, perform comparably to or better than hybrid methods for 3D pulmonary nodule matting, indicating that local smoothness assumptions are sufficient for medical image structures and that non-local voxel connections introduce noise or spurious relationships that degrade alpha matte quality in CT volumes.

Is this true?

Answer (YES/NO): NO